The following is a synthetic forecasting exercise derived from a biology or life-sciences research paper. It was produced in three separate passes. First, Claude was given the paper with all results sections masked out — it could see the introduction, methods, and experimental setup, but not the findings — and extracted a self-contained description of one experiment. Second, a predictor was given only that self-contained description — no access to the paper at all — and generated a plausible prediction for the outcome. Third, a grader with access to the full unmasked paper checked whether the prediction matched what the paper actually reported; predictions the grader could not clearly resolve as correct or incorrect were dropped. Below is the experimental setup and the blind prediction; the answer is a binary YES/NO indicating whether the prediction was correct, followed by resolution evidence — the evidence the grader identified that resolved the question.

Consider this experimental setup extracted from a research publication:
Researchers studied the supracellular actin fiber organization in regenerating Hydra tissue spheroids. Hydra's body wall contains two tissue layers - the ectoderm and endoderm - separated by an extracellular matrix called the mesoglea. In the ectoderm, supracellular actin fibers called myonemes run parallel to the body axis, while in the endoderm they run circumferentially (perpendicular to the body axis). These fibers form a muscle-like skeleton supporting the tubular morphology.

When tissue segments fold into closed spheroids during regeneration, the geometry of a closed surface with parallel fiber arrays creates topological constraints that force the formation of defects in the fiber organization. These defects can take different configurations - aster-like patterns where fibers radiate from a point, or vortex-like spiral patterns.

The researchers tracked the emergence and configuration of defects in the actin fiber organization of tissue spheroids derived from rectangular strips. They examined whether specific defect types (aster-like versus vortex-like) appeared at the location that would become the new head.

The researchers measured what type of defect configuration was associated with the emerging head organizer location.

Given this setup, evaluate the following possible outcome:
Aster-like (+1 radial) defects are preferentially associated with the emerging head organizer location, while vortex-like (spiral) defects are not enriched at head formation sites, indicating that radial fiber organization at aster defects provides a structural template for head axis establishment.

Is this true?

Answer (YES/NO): YES